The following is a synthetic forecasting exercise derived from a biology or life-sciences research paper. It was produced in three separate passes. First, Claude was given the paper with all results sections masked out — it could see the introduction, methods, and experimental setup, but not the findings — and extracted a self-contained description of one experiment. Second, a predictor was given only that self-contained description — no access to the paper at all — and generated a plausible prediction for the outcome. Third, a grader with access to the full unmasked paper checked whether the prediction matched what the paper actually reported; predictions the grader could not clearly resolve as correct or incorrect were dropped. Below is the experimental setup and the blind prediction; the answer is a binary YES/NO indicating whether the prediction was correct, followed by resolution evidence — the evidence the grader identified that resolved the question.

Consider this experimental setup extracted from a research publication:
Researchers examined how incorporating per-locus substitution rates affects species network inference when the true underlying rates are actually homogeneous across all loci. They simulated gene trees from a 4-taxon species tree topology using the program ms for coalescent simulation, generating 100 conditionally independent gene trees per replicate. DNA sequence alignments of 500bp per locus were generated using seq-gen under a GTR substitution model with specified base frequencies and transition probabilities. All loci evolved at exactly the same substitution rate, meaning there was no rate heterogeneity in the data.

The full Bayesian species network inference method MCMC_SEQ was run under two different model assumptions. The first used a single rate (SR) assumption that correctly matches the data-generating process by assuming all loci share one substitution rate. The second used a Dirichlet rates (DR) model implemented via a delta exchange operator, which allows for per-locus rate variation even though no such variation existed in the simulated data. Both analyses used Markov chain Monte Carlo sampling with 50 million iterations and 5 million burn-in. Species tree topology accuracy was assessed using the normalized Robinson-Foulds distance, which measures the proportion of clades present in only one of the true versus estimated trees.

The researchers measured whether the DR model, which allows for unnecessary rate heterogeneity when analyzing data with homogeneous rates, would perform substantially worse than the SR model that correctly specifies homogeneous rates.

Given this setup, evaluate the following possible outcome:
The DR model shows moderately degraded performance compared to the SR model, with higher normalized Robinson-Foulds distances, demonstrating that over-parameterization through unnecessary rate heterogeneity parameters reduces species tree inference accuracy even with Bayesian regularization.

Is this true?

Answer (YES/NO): NO